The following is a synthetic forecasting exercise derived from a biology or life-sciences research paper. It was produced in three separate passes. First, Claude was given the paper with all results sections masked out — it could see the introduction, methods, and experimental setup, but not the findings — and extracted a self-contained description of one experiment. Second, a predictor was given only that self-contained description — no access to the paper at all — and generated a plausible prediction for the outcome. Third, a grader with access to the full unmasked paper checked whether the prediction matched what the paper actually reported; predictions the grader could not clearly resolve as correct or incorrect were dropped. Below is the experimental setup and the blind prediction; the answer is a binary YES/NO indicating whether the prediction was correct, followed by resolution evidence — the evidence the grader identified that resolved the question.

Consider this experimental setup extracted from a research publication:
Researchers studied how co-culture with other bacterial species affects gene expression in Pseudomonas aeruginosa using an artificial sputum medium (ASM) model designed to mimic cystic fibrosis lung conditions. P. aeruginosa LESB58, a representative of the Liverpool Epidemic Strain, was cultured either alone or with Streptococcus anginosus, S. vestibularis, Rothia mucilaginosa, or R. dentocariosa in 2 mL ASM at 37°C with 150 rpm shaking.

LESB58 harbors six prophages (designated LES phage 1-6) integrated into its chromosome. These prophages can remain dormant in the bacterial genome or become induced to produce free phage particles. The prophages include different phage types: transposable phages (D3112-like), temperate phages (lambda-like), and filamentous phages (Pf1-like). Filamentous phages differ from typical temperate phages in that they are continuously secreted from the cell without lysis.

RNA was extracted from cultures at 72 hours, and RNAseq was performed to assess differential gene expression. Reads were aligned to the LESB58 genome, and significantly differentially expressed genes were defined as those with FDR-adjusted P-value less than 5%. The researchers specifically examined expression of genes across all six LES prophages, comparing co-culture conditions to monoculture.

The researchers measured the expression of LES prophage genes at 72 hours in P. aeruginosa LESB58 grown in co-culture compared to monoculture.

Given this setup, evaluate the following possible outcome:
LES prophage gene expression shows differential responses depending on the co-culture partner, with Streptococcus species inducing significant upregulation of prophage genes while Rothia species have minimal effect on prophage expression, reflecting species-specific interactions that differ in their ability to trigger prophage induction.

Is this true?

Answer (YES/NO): NO